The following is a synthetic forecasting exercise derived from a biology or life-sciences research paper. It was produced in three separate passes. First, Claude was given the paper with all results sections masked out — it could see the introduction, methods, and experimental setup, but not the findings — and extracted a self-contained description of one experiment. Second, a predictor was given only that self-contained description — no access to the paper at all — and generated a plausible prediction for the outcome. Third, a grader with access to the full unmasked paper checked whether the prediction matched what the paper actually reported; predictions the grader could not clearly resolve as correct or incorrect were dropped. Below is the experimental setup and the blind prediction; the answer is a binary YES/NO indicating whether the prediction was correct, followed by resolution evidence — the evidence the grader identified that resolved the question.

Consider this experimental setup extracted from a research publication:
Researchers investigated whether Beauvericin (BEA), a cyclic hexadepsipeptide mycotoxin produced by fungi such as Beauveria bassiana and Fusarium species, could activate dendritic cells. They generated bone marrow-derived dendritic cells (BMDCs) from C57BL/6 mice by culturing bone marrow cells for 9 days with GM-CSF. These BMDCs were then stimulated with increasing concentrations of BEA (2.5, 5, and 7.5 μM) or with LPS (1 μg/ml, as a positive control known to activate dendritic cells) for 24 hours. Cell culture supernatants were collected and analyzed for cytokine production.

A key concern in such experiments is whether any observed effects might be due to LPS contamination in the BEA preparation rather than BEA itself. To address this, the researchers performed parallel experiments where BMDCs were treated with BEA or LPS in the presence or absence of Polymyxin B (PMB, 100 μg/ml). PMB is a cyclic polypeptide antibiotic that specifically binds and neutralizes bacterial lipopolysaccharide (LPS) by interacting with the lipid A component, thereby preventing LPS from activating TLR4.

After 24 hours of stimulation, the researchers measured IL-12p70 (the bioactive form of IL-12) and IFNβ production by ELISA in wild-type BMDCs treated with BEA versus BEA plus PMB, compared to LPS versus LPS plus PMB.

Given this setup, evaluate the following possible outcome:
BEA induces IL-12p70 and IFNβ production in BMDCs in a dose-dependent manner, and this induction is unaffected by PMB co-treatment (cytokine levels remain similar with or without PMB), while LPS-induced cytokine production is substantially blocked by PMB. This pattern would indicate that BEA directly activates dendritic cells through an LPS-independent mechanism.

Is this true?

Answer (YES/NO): YES